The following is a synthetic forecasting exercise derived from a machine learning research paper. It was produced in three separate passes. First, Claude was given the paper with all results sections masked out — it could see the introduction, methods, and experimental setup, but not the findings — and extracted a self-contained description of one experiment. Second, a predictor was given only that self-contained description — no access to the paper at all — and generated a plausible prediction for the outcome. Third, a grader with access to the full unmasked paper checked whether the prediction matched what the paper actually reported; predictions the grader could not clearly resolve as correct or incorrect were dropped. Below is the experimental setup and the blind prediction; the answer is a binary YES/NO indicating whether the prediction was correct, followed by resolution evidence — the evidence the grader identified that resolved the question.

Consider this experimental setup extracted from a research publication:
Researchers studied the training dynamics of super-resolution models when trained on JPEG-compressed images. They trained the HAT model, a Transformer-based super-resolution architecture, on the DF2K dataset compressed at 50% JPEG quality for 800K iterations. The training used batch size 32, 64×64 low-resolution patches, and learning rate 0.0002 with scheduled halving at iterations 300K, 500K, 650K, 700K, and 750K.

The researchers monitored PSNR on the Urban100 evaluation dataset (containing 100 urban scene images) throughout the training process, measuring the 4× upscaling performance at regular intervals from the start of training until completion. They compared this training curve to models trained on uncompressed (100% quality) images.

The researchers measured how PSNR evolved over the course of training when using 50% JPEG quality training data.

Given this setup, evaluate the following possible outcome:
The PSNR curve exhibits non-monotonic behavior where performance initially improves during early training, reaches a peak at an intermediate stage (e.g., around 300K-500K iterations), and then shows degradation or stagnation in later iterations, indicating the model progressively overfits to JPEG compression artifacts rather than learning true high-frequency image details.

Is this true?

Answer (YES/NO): NO